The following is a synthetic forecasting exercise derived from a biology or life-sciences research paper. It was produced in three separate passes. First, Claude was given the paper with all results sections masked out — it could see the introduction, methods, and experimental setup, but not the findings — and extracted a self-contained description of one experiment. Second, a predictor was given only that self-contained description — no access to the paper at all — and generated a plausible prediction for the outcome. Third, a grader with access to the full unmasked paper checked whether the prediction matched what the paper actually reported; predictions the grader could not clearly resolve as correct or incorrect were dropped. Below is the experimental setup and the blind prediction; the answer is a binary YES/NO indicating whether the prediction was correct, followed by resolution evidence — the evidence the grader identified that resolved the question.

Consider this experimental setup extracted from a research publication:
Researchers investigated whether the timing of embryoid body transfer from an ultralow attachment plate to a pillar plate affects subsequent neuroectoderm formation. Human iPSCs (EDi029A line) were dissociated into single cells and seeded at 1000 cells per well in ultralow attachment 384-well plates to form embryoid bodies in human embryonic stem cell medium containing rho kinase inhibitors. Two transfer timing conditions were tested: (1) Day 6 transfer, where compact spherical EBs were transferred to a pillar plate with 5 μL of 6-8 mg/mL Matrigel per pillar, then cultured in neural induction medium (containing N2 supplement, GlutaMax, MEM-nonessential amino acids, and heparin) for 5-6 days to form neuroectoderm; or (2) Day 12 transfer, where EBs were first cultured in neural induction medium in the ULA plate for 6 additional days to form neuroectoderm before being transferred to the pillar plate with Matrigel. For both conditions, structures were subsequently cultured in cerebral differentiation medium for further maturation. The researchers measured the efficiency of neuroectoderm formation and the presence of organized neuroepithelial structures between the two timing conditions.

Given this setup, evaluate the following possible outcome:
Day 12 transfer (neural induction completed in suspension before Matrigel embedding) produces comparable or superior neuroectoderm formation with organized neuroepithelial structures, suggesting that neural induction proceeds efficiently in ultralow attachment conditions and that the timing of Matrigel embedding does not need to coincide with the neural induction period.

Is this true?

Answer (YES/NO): NO